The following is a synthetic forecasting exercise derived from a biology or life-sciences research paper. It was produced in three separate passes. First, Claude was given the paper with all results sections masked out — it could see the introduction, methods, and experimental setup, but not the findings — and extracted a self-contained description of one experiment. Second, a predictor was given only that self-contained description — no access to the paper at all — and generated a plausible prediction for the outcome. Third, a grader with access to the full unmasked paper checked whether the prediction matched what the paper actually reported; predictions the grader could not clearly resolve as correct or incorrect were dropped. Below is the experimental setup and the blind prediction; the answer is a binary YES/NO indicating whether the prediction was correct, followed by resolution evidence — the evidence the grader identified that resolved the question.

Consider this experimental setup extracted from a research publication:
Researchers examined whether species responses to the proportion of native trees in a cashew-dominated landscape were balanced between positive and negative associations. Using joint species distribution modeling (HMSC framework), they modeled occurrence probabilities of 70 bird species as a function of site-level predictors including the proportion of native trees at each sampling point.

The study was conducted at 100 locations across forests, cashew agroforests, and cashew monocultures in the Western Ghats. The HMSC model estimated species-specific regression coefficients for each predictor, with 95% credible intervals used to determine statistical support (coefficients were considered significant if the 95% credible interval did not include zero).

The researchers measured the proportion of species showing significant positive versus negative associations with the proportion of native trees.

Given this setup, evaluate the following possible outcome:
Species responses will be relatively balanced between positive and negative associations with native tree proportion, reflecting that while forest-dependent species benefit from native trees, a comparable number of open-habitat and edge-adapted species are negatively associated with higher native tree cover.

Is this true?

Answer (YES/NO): NO